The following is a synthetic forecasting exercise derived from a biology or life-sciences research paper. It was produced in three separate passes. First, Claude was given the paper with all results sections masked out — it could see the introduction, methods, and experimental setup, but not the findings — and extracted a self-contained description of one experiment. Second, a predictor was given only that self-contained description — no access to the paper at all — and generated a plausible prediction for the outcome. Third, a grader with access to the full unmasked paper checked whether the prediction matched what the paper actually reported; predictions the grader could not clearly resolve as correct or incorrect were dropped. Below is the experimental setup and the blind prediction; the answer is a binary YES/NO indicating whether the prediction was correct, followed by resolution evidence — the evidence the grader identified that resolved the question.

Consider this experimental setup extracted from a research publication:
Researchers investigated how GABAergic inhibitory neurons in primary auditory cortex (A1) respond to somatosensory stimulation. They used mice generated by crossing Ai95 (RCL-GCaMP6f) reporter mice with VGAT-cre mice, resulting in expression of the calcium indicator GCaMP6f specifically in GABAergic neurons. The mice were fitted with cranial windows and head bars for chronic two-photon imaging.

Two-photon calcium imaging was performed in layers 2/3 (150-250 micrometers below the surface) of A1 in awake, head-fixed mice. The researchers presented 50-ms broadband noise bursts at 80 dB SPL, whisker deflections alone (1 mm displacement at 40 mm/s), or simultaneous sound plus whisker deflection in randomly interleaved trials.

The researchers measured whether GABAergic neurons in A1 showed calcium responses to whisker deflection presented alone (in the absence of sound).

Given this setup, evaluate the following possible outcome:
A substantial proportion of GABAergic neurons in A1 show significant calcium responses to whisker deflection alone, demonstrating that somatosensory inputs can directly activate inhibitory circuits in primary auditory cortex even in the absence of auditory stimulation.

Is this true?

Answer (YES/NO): NO